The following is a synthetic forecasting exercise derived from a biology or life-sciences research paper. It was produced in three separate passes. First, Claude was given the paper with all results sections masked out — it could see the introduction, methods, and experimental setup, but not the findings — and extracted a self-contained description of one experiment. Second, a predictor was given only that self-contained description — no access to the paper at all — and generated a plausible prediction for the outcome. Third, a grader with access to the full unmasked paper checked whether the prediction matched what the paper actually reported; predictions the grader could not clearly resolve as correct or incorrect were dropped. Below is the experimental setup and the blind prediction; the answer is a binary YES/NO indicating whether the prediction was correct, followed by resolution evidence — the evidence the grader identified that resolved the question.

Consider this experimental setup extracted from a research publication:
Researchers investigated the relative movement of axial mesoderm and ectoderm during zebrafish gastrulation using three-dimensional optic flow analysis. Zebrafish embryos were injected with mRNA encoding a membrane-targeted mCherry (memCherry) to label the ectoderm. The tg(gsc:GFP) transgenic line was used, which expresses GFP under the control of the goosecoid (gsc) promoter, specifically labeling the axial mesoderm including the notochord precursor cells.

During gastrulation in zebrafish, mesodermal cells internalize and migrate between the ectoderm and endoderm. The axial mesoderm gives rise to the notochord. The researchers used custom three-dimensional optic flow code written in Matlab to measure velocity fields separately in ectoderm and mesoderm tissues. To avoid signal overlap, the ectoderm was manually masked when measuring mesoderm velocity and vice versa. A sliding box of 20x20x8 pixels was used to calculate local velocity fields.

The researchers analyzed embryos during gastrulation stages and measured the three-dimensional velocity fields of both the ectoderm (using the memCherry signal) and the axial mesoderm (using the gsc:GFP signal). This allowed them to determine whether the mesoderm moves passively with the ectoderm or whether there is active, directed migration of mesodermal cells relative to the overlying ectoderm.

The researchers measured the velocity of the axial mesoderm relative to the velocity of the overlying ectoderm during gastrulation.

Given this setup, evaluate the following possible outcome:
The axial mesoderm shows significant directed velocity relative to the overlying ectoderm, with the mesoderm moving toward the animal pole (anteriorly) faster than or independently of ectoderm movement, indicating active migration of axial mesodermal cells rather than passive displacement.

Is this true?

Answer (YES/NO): YES